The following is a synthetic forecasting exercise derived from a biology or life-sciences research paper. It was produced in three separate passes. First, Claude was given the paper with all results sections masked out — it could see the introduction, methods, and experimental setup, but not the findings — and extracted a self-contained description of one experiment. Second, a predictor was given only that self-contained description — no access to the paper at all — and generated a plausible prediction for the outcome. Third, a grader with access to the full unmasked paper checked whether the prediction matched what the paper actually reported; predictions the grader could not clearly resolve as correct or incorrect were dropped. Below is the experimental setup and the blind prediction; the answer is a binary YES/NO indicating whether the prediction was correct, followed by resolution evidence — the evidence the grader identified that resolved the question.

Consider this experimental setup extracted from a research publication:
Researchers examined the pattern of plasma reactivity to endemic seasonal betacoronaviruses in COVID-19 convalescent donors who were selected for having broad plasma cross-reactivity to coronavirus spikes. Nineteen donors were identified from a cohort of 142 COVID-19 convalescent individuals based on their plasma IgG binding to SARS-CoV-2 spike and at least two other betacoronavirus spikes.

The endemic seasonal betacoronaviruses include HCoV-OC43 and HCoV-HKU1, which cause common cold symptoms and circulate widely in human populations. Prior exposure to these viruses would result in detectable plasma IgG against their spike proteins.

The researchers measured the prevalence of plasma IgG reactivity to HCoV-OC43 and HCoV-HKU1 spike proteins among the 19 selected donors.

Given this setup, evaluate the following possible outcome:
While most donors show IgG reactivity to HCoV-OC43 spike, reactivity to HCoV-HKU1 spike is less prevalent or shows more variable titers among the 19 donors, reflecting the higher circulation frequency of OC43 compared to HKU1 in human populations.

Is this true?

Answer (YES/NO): YES